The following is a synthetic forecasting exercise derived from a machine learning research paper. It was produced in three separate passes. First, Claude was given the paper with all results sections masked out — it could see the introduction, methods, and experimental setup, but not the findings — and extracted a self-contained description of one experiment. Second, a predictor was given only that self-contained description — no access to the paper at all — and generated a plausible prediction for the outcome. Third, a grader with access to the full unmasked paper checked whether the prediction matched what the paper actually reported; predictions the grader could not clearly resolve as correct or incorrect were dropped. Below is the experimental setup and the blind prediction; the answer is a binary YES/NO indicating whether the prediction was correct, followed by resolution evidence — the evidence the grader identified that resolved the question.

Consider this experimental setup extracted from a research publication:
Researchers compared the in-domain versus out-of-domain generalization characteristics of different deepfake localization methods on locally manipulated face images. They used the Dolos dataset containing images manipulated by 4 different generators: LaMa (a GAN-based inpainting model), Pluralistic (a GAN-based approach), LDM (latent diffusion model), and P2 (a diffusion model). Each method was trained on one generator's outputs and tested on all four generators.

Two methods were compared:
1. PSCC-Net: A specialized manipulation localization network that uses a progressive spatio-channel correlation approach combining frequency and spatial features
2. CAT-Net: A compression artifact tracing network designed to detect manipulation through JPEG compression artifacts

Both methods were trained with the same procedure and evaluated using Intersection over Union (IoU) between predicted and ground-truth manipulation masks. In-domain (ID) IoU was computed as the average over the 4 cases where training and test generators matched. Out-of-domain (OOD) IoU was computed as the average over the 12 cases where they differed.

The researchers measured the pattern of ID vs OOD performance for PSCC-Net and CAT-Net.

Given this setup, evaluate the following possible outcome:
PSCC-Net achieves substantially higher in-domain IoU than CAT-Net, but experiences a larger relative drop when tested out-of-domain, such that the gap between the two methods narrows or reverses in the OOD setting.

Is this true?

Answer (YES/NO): YES